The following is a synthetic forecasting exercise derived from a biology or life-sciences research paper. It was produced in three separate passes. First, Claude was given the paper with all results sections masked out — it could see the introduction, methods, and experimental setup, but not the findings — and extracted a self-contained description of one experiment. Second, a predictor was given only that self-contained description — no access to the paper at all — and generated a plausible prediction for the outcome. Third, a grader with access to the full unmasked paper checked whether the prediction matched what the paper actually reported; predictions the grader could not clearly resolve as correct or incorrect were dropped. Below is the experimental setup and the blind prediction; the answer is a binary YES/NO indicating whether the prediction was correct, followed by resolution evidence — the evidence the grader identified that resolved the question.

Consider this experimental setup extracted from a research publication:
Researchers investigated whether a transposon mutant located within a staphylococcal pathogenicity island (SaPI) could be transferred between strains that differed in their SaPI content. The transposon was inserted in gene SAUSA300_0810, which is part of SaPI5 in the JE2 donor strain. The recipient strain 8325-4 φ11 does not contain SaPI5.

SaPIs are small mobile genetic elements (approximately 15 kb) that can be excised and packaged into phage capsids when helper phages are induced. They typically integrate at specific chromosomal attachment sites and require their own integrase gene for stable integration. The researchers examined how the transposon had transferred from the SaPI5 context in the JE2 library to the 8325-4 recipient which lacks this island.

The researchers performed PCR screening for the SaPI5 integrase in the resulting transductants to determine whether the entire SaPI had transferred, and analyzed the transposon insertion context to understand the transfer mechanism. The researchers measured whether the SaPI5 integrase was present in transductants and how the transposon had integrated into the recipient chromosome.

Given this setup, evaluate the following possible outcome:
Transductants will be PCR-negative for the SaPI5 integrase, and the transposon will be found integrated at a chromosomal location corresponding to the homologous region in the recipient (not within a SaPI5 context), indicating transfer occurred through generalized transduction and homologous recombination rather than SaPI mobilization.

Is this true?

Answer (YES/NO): YES